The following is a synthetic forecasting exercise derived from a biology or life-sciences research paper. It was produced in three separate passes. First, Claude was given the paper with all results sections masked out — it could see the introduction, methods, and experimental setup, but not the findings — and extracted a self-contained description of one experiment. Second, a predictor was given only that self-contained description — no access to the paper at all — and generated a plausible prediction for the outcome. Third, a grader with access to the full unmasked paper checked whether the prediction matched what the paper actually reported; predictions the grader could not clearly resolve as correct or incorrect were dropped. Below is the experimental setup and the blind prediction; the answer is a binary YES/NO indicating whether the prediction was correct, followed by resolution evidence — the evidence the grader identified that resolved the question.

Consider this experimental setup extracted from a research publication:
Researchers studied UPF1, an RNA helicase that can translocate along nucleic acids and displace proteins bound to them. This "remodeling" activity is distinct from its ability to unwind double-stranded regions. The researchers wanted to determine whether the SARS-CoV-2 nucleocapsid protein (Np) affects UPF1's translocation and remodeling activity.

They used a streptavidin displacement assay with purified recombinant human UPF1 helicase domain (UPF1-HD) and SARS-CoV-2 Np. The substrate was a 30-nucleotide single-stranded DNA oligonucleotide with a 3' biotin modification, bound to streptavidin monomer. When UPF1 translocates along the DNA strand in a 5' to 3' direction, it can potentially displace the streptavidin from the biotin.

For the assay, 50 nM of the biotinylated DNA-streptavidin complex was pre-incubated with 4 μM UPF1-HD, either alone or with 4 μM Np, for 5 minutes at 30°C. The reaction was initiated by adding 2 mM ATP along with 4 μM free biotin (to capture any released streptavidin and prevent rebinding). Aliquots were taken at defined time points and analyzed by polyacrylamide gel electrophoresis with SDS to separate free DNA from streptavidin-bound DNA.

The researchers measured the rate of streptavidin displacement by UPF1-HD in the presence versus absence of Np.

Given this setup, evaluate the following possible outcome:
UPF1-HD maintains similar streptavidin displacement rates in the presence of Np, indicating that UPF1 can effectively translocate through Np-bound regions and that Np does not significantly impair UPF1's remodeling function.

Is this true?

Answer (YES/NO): YES